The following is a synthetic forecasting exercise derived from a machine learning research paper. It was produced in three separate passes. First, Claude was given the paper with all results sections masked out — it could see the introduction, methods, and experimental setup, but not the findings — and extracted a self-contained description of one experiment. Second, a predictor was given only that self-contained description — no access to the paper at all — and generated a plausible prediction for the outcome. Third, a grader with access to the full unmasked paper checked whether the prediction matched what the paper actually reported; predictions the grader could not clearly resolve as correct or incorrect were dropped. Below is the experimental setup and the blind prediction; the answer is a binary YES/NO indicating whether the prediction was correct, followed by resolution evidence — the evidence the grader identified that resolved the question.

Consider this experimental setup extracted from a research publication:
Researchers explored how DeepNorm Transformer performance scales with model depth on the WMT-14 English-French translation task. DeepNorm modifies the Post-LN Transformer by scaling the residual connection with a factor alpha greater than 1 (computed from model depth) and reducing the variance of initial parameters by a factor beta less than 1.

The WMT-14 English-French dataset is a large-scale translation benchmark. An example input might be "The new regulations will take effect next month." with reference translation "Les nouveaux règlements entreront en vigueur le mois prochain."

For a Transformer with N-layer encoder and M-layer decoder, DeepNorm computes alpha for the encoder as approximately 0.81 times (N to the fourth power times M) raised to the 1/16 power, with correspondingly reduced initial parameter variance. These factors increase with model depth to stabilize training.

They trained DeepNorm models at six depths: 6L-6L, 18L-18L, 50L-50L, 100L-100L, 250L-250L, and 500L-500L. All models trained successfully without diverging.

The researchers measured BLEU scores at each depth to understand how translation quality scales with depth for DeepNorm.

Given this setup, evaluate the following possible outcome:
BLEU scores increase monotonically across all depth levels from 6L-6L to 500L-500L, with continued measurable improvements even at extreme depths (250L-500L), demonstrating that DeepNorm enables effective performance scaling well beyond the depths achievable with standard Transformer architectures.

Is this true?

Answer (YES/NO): NO